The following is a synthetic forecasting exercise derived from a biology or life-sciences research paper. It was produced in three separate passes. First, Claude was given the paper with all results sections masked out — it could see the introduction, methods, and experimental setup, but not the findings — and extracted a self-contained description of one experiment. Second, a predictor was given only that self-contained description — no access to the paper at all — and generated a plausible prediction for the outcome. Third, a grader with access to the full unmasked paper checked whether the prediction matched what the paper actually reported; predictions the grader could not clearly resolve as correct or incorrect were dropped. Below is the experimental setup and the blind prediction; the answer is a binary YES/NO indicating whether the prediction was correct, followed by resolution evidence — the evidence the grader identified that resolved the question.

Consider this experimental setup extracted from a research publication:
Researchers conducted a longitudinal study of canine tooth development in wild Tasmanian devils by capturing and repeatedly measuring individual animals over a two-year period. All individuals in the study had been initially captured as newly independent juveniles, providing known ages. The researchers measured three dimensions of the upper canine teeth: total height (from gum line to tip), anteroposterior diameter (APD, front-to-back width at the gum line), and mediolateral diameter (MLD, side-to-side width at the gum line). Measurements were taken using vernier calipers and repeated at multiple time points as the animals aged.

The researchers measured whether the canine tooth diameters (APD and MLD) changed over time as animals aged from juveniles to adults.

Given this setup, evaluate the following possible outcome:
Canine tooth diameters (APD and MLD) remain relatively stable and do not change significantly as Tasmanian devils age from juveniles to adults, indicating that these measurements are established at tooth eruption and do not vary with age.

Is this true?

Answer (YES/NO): NO